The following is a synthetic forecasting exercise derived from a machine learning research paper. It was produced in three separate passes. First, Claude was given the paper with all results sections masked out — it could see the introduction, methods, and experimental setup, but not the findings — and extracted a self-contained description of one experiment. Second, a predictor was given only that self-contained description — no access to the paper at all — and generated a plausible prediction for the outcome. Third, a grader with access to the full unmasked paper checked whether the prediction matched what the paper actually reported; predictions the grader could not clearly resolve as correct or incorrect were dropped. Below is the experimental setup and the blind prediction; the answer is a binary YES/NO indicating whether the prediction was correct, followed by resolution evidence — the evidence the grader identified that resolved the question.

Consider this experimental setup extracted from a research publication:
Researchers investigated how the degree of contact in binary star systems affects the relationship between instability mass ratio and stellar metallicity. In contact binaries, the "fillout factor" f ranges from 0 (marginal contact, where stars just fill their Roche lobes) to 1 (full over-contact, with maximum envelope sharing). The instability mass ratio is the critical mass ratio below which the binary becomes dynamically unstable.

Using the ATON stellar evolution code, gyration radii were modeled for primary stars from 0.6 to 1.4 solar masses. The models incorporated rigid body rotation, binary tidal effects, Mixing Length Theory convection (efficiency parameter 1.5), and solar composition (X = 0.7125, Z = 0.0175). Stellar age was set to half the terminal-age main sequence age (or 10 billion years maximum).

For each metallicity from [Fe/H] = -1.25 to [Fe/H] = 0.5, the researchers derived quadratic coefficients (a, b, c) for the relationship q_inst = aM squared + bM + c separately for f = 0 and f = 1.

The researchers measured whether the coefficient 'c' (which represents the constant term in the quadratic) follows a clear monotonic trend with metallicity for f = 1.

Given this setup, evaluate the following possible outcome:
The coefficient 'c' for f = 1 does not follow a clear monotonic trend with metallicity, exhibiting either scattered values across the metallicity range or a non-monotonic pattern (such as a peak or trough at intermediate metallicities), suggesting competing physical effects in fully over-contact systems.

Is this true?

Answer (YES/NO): YES